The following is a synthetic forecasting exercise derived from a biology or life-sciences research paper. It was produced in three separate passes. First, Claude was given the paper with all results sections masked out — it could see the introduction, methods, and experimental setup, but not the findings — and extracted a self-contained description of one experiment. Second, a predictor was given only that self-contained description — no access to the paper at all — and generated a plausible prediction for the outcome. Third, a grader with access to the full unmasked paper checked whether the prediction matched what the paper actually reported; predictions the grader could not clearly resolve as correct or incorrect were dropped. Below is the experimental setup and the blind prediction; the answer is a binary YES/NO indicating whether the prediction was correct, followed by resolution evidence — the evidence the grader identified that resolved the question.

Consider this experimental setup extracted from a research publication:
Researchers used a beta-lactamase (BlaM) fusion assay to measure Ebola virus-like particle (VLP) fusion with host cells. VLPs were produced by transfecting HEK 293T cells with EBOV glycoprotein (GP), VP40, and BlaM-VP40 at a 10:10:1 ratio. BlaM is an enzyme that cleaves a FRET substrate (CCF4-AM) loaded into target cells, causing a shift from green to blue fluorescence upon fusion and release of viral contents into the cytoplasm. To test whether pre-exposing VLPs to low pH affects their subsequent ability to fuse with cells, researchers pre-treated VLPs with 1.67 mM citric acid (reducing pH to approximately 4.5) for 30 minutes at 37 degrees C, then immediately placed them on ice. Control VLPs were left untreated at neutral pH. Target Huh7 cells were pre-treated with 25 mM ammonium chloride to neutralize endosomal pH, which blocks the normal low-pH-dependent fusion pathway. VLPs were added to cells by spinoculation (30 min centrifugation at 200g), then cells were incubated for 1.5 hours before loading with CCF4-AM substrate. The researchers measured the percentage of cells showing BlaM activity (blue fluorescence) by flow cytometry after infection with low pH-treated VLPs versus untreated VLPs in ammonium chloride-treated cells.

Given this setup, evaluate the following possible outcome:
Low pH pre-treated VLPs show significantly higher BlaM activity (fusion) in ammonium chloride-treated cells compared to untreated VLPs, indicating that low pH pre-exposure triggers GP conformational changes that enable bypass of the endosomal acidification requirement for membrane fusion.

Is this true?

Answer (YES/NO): NO